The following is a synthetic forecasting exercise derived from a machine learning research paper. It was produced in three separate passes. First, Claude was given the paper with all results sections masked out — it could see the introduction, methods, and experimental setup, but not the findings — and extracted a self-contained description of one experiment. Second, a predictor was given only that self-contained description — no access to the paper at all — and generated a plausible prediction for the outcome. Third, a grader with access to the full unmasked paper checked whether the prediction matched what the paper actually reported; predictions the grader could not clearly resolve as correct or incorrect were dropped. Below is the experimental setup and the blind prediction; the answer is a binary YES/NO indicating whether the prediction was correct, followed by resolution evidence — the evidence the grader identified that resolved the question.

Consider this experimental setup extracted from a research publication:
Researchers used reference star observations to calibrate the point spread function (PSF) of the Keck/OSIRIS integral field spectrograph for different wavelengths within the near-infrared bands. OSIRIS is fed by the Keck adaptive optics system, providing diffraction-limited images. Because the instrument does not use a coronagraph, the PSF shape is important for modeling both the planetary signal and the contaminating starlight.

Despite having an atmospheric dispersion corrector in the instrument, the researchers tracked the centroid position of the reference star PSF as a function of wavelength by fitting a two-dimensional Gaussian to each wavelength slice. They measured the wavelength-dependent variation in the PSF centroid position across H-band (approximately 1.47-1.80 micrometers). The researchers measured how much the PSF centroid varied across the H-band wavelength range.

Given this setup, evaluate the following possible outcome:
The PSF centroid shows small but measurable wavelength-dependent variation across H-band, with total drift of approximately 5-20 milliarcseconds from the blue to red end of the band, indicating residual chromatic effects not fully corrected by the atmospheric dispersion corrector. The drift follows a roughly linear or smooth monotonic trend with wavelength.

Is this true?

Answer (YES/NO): YES